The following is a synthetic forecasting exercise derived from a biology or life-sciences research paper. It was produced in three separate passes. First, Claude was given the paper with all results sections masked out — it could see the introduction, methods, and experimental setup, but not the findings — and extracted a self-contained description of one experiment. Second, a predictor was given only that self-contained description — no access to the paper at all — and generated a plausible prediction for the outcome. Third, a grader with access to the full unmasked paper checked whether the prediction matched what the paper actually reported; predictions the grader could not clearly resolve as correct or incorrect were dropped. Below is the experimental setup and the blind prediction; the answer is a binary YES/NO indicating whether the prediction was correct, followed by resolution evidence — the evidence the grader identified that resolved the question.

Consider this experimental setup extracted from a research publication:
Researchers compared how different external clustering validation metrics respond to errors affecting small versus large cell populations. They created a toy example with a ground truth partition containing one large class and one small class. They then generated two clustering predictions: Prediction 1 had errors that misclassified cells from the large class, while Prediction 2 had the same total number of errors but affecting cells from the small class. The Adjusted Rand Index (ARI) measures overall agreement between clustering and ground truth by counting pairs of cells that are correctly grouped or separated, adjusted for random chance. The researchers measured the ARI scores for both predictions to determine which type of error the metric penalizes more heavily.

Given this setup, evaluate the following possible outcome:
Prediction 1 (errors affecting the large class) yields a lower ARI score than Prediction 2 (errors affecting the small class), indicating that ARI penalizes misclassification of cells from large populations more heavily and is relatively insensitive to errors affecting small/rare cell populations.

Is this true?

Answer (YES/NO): YES